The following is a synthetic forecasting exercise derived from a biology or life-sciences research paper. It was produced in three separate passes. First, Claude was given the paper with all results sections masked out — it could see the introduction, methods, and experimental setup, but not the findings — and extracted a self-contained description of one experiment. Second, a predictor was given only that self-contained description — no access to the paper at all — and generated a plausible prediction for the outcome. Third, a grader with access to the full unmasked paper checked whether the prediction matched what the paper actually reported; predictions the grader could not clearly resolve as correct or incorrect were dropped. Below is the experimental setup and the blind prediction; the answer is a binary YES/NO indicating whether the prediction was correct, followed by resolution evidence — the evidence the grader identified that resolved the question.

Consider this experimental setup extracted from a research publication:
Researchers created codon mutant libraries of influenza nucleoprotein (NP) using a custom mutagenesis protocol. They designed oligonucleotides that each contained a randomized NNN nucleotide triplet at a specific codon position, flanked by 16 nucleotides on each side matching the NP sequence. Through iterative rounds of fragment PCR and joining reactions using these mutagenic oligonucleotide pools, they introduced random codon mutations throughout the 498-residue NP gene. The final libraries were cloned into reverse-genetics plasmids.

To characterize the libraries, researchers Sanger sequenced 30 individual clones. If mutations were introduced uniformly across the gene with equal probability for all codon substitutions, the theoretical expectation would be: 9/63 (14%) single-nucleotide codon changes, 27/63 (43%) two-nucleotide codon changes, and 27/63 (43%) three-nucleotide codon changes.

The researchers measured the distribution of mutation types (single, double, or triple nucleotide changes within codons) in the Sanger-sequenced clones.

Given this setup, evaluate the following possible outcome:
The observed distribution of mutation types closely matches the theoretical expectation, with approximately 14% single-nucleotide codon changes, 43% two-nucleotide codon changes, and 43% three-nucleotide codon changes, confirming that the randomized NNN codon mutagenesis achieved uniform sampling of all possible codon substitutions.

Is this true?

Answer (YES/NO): NO